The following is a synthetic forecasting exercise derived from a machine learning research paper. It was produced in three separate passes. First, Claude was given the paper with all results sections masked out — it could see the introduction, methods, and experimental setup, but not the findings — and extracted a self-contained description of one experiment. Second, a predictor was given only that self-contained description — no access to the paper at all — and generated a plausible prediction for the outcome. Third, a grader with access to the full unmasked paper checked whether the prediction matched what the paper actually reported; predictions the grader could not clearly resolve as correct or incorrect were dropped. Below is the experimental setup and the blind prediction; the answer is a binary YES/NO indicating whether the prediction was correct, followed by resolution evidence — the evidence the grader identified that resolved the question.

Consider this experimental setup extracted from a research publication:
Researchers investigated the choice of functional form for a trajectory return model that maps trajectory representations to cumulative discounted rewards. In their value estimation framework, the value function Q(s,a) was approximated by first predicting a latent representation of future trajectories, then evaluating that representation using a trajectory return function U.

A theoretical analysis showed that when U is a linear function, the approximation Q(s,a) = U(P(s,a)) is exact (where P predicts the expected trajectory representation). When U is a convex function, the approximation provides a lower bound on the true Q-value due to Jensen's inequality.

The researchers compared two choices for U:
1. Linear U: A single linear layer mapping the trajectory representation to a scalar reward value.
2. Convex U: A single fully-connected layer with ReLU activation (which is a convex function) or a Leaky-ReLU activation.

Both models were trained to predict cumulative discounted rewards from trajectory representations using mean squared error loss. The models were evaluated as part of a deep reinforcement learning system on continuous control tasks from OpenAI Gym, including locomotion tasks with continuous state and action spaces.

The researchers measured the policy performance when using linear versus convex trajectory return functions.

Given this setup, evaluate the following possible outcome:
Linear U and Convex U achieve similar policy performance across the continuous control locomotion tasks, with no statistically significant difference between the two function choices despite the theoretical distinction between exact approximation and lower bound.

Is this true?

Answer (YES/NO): NO